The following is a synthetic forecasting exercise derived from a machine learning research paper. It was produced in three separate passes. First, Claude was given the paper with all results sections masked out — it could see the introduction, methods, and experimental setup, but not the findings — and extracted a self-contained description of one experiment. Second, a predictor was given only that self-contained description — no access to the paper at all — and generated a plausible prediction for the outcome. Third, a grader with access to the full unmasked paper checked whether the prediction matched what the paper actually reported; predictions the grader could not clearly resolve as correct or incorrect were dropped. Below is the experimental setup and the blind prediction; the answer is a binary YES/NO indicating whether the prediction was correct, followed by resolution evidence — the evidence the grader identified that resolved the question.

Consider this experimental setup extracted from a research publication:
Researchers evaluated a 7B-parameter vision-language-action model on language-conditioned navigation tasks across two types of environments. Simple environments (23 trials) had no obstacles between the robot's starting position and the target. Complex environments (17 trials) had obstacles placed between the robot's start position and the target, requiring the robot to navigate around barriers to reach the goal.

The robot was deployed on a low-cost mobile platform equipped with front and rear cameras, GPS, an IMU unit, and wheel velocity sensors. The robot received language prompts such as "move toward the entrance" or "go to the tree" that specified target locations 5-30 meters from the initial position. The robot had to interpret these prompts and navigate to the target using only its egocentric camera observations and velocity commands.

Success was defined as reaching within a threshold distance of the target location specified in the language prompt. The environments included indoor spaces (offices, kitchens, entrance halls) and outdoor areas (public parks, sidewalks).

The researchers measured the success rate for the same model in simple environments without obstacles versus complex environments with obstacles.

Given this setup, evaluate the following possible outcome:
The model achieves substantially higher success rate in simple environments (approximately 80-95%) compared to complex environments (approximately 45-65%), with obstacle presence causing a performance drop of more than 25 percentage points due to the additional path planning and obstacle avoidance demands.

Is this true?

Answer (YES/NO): NO